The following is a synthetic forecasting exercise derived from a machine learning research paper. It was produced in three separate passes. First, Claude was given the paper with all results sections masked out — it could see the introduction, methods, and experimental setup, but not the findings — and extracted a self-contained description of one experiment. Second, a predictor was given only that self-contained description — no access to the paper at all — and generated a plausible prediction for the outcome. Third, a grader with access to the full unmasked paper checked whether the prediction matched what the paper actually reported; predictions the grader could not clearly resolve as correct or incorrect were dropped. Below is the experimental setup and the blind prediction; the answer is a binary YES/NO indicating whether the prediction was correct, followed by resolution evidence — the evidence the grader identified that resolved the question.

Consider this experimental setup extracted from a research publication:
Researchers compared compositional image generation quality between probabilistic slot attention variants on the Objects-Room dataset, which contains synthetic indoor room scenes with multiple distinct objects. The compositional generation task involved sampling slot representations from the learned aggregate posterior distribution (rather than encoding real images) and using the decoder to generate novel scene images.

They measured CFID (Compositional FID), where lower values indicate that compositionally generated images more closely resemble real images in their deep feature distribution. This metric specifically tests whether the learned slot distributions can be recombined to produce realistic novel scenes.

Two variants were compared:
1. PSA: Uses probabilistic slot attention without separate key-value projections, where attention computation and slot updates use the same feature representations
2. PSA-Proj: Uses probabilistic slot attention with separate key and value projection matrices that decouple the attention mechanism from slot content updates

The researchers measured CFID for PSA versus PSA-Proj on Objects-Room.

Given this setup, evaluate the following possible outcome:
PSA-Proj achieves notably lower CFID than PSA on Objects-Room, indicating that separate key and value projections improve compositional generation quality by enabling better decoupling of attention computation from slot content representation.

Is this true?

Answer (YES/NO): NO